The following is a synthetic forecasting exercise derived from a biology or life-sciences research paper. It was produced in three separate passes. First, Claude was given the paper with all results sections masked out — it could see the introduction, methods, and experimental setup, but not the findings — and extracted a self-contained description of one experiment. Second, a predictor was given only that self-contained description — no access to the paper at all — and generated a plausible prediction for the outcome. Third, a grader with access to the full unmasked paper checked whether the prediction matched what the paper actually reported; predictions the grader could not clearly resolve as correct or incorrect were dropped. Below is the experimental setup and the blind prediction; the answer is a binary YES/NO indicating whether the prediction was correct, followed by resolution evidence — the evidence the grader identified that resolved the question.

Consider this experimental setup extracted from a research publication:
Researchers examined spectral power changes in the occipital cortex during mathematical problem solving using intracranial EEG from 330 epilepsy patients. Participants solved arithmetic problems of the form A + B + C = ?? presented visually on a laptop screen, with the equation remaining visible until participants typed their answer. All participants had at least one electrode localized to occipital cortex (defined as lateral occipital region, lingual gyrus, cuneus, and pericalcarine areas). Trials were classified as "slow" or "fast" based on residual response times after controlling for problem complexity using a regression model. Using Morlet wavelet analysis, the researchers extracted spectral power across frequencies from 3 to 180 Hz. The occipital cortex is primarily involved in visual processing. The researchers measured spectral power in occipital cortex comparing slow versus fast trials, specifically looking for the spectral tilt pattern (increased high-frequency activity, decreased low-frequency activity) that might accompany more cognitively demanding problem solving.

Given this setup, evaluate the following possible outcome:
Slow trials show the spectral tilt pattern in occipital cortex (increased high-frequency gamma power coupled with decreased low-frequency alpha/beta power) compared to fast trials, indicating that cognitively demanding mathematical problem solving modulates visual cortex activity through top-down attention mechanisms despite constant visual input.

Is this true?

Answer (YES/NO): NO